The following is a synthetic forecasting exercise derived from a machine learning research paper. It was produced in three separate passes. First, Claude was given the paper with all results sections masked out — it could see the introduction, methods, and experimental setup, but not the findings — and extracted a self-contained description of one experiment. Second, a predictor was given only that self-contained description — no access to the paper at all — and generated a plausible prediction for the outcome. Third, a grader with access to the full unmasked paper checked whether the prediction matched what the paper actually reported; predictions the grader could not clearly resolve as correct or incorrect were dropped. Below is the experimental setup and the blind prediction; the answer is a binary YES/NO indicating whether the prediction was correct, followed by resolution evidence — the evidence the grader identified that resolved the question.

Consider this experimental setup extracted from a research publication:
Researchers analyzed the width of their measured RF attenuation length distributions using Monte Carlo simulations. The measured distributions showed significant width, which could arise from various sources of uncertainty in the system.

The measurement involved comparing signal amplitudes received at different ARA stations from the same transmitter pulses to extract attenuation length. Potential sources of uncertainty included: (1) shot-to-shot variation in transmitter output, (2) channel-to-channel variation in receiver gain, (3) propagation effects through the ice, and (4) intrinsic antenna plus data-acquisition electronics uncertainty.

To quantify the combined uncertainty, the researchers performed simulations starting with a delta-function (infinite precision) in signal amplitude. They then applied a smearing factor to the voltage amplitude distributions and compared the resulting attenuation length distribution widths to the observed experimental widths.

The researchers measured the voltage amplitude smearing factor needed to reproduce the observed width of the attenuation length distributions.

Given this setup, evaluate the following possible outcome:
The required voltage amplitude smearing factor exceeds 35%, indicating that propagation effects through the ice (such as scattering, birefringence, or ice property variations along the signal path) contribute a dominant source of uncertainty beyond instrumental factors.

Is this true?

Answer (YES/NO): YES